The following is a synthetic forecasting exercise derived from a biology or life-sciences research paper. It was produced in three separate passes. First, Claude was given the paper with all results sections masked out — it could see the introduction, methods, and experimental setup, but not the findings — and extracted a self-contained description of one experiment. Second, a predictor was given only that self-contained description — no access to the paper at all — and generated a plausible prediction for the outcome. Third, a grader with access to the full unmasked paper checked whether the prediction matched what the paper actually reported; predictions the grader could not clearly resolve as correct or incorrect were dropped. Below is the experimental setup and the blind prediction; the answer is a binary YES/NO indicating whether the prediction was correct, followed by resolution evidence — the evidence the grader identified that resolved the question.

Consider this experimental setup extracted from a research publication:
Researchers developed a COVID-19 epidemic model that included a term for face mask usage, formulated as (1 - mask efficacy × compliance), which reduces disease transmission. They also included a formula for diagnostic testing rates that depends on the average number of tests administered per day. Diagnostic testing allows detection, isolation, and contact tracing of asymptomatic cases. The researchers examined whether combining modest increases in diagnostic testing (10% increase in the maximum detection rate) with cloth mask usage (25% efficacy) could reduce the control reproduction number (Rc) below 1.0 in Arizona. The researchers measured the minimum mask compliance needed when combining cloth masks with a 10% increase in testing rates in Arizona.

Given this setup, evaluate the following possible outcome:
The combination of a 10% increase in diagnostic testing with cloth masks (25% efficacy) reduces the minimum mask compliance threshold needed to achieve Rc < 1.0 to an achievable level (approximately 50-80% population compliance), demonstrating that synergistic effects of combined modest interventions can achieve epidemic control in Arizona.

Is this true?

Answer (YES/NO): YES